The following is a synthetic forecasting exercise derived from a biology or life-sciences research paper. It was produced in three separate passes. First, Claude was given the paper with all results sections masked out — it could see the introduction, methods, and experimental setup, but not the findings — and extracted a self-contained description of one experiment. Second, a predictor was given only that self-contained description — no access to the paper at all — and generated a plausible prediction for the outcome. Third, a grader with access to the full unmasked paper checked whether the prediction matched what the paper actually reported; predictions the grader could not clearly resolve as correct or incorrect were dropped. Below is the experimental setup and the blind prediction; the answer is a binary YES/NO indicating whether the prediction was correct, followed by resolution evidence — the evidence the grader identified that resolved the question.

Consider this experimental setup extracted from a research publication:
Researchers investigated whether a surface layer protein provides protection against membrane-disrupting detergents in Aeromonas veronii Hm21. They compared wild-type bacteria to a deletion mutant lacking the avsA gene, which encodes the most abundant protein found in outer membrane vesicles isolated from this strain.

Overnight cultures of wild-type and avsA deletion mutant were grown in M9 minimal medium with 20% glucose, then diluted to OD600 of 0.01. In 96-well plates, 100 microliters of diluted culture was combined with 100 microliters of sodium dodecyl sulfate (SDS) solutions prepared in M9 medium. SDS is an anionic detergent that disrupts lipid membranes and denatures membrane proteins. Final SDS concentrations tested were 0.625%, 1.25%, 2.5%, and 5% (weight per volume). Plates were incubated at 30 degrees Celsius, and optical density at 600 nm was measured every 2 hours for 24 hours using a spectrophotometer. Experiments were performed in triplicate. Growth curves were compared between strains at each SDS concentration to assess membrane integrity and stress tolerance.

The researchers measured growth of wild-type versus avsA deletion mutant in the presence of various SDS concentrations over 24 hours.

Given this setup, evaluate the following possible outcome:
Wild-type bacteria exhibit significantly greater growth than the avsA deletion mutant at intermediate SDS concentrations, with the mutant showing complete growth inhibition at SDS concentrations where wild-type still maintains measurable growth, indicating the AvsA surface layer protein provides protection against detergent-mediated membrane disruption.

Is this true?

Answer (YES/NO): NO